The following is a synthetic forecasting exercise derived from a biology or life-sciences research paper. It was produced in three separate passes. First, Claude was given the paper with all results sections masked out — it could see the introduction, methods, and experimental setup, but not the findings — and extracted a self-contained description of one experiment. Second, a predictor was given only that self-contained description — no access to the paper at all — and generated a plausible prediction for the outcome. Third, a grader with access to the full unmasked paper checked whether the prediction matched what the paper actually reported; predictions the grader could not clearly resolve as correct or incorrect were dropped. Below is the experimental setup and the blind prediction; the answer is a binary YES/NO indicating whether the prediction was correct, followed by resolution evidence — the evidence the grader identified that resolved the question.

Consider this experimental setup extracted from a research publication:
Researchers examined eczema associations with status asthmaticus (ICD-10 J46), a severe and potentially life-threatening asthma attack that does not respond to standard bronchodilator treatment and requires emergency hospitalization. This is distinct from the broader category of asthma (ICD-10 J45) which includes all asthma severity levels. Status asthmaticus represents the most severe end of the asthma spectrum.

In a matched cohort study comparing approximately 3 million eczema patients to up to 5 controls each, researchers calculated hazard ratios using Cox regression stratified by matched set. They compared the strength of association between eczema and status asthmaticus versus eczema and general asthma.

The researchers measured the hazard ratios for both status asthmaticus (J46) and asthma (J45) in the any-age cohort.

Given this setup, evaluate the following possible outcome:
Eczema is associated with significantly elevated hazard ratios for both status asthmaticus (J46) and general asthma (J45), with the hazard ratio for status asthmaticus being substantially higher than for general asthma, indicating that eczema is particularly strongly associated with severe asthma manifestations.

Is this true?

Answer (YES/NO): YES